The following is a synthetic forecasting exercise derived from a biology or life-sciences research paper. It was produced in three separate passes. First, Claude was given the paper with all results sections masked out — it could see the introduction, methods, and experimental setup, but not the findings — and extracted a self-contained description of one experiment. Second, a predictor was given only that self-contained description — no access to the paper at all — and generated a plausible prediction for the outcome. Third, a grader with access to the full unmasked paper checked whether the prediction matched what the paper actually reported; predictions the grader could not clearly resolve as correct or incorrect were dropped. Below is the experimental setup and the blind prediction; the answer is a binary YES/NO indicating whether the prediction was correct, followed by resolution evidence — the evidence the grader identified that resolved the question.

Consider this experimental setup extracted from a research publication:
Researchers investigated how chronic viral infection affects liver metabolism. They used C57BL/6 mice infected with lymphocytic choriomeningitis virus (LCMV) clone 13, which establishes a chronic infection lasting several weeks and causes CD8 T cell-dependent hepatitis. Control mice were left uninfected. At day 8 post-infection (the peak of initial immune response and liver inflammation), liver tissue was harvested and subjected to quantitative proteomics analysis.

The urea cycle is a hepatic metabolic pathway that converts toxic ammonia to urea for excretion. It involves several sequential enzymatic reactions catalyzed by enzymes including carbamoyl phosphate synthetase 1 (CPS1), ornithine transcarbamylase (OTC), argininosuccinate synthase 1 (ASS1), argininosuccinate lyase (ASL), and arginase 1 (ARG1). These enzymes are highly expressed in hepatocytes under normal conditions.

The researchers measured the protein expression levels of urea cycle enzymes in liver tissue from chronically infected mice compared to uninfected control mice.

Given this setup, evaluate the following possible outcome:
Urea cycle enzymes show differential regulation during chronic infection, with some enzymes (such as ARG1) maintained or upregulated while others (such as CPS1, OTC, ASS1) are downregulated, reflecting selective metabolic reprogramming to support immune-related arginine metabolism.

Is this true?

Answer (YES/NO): YES